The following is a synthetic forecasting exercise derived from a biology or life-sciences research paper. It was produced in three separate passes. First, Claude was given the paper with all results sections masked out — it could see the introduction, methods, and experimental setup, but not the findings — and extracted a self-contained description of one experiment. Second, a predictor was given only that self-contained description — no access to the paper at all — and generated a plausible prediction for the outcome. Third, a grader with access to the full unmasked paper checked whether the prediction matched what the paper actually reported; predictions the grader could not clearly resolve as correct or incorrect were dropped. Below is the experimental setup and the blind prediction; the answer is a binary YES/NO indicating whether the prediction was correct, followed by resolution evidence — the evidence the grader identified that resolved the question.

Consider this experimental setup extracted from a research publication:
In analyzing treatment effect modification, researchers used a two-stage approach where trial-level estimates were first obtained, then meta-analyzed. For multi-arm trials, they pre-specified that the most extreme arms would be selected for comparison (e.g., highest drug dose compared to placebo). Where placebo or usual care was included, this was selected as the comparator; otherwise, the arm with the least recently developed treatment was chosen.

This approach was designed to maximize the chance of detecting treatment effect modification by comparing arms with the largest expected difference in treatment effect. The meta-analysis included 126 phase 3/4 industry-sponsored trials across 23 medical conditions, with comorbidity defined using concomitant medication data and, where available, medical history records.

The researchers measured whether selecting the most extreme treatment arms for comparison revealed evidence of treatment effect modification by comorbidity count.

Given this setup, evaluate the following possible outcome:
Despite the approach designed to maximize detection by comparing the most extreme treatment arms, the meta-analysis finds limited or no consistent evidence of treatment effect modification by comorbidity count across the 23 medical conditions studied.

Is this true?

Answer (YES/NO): YES